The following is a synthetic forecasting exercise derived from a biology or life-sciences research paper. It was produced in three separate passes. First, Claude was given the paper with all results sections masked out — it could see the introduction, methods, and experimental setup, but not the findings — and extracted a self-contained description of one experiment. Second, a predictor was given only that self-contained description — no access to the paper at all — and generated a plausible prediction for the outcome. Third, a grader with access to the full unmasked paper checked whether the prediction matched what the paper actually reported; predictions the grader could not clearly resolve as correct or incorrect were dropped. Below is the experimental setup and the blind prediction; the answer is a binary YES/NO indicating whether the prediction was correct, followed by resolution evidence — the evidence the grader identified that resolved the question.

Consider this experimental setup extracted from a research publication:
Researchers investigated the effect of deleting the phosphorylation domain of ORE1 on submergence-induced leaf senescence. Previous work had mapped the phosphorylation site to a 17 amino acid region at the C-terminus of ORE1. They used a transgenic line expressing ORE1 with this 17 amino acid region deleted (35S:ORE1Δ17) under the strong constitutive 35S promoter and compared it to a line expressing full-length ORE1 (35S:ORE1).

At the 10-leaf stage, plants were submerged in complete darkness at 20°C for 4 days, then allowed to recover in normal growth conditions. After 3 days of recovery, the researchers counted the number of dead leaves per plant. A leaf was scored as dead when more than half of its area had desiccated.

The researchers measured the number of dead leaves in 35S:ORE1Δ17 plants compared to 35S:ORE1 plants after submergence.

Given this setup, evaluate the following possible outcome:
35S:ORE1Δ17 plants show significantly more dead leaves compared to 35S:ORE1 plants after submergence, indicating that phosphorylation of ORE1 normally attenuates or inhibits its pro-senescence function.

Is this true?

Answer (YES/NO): NO